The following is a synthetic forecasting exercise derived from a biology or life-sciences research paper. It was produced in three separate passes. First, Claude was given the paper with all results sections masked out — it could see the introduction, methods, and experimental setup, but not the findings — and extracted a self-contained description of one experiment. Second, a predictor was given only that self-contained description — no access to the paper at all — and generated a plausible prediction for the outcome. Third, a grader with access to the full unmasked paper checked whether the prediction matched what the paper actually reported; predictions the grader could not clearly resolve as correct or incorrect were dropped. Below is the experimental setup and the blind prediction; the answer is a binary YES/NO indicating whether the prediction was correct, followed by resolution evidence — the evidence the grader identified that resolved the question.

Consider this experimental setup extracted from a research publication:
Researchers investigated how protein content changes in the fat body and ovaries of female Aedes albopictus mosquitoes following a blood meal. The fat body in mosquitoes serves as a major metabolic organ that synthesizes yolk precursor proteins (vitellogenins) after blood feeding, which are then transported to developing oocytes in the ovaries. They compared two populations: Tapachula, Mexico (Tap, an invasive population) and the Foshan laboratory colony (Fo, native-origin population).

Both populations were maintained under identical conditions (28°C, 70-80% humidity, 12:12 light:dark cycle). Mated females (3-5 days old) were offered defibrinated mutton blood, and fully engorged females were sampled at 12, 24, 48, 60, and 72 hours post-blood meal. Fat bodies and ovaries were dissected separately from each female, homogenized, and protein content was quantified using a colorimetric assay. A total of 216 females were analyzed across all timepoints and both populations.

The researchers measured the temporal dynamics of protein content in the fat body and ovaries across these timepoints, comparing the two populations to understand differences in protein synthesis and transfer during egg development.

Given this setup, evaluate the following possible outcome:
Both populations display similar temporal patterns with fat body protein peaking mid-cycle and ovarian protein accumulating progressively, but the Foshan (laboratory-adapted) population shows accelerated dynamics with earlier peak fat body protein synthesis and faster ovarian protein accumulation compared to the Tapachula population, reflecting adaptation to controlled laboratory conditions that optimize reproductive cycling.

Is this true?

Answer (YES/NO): NO